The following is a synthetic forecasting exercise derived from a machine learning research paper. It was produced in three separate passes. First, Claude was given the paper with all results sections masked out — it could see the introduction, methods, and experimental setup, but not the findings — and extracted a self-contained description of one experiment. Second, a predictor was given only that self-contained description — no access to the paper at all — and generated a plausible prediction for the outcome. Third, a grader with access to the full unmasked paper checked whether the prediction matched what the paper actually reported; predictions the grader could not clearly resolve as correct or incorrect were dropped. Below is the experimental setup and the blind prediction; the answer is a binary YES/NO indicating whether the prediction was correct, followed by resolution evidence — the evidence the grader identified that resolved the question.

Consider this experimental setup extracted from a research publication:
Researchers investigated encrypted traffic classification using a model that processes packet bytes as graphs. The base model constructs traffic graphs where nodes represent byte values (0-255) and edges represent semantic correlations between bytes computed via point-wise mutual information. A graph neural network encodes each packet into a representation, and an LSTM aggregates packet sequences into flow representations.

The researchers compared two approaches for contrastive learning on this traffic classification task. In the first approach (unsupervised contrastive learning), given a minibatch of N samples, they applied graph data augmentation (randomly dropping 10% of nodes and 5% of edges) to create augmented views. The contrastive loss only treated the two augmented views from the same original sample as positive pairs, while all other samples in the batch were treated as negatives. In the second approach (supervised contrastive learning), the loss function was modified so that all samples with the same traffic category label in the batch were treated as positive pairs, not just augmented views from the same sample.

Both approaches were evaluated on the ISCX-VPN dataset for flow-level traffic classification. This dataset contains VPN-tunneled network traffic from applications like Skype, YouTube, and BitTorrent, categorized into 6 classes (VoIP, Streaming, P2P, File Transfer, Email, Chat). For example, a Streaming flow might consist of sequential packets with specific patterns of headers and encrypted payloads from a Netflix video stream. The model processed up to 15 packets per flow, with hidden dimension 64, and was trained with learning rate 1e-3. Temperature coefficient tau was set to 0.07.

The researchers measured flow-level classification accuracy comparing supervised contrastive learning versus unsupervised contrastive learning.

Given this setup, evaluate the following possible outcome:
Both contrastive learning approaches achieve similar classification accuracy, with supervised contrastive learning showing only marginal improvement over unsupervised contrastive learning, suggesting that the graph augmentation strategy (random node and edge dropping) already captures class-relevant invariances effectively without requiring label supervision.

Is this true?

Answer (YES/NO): NO